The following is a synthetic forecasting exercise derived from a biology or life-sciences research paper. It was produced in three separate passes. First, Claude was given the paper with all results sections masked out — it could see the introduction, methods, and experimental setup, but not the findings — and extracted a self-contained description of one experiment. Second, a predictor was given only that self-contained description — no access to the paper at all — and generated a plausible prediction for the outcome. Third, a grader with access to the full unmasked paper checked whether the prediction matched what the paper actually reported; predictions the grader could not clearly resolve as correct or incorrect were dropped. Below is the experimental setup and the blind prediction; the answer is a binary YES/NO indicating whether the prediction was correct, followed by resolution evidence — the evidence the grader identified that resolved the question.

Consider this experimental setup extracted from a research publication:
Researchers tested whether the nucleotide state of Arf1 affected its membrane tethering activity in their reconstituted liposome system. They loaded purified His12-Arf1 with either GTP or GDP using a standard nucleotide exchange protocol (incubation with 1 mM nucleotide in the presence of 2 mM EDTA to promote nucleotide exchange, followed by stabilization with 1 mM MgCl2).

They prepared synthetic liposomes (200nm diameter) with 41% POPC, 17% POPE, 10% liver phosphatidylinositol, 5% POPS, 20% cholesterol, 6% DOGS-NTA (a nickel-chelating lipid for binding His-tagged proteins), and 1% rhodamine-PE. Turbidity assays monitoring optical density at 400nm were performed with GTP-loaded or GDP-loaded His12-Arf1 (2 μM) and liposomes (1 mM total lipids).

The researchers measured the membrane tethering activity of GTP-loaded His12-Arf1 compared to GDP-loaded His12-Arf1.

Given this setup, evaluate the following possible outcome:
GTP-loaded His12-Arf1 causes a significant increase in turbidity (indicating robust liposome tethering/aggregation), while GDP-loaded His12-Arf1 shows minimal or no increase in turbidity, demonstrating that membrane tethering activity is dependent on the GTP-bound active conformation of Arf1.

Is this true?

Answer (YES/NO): NO